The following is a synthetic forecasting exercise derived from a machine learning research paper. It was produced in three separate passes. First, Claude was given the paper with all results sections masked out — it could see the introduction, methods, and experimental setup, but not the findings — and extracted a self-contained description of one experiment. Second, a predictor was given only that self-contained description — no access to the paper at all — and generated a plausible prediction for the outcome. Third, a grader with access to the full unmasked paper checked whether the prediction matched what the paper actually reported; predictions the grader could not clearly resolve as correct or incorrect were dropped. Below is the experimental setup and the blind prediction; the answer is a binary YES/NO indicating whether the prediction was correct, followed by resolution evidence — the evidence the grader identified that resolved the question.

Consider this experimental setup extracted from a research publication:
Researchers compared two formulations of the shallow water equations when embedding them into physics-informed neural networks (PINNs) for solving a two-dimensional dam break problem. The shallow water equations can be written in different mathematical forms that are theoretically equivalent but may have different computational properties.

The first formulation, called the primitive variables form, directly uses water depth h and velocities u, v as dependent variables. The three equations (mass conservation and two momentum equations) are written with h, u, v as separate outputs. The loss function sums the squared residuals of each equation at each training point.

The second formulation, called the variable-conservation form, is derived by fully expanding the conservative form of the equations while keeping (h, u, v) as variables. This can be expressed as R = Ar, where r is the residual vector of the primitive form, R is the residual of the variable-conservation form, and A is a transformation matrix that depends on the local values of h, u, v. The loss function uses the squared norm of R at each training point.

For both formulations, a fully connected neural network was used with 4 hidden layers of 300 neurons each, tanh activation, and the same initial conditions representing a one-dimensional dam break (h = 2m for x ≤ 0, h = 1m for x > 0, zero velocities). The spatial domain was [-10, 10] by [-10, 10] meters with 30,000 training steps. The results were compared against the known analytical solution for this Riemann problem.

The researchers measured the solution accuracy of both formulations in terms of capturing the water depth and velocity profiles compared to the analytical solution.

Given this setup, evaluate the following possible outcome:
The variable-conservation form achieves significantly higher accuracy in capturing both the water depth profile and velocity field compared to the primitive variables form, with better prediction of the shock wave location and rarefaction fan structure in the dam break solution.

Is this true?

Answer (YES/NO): YES